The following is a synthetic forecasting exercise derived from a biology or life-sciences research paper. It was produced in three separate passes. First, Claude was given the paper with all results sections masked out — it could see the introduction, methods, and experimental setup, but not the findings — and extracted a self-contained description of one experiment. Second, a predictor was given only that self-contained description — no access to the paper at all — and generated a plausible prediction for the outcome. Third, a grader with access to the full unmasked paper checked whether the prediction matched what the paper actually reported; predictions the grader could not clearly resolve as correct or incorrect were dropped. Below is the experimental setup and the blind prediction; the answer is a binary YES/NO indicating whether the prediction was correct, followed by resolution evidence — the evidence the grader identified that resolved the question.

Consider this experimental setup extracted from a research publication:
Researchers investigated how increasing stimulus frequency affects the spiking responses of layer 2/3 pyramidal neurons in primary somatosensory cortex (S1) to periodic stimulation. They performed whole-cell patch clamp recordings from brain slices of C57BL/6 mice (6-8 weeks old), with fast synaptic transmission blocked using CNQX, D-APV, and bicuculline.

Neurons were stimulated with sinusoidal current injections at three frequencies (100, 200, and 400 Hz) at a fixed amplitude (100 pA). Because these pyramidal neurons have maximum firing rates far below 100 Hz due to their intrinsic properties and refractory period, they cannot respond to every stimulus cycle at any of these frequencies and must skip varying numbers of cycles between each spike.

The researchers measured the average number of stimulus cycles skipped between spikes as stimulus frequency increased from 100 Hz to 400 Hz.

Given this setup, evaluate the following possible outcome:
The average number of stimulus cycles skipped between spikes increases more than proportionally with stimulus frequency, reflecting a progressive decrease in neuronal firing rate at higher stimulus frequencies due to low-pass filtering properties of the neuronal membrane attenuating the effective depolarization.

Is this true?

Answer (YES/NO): YES